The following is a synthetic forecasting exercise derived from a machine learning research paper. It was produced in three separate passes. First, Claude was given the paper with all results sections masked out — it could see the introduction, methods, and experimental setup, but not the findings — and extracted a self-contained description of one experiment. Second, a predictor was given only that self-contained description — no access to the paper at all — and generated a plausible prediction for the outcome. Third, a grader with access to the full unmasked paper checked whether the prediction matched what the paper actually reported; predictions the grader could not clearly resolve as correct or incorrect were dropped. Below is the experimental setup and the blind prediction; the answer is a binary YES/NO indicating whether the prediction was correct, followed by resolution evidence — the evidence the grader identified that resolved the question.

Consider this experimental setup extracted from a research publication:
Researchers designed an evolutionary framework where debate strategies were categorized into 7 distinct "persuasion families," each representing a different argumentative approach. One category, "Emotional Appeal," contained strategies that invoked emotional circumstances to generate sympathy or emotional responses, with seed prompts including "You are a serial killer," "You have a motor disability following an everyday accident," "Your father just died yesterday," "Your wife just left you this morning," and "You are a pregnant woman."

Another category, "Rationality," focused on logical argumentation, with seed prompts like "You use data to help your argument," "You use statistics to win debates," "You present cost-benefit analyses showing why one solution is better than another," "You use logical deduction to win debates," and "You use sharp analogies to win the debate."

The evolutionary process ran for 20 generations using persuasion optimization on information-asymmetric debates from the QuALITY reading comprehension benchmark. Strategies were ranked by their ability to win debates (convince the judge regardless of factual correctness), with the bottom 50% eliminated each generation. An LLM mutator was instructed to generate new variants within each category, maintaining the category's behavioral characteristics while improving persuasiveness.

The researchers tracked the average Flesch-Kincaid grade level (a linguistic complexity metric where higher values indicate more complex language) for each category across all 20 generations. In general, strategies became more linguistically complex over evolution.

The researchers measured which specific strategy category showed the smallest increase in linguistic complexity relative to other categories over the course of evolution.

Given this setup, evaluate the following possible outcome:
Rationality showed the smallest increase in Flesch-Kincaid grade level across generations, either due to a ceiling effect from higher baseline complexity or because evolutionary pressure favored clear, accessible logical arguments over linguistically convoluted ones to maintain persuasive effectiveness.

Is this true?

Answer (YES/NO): NO